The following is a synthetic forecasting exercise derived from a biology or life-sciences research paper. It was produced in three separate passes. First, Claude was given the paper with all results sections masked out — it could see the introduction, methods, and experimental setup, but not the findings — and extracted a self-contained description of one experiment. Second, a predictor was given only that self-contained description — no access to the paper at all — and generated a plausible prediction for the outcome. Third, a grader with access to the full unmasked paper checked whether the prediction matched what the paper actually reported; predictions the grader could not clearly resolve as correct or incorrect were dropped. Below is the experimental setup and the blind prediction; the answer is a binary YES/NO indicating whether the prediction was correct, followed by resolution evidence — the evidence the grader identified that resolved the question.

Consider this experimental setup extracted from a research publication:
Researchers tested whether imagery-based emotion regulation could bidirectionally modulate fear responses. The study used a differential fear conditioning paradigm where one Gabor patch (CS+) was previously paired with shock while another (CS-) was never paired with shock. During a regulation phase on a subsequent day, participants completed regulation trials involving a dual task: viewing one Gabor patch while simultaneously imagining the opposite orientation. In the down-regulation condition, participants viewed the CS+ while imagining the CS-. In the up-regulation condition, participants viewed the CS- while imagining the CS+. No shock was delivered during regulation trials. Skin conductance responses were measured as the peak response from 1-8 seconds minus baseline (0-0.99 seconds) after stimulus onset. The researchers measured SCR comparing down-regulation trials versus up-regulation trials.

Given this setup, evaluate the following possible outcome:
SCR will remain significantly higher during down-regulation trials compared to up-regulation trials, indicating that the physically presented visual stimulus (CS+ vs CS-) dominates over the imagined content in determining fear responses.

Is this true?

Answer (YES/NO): NO